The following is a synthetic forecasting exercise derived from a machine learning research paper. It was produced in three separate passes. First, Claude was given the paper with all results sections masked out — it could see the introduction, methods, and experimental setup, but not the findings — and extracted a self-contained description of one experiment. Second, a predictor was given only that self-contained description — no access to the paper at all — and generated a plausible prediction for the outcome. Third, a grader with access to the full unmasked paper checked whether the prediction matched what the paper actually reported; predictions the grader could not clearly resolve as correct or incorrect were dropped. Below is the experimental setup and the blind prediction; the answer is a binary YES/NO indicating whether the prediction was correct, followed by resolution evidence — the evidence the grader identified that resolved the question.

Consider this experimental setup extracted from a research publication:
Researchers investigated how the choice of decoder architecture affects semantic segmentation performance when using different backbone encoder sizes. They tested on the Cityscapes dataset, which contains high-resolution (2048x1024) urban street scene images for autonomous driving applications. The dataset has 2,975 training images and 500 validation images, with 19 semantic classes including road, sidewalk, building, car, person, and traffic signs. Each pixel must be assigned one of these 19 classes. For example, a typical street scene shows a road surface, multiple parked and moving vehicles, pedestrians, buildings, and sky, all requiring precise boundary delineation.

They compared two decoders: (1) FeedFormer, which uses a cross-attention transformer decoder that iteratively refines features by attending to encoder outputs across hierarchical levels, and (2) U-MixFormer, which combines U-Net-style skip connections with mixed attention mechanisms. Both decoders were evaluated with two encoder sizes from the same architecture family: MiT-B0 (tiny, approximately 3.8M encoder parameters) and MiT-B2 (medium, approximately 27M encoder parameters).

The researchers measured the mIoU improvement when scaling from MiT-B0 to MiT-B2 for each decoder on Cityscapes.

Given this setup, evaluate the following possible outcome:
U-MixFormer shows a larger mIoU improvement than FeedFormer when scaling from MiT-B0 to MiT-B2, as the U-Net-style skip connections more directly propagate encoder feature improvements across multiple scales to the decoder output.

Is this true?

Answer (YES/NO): NO